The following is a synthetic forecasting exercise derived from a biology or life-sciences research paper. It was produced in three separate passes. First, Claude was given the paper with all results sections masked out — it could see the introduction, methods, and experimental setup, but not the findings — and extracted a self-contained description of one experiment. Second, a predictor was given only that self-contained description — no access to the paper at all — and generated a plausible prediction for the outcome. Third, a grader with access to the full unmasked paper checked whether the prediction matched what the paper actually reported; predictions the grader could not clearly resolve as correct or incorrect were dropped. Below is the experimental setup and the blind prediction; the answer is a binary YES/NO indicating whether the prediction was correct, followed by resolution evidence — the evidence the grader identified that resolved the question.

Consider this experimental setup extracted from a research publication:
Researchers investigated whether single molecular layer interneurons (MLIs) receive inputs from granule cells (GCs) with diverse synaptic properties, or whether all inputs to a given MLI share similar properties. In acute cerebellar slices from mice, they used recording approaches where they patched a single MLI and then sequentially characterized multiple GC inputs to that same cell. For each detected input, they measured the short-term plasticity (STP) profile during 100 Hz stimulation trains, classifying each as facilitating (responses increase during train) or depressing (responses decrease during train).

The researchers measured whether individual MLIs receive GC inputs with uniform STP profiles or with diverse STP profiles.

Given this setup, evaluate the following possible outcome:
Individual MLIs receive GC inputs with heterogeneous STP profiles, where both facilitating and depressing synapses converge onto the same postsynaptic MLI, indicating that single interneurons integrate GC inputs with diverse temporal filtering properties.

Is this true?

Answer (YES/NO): YES